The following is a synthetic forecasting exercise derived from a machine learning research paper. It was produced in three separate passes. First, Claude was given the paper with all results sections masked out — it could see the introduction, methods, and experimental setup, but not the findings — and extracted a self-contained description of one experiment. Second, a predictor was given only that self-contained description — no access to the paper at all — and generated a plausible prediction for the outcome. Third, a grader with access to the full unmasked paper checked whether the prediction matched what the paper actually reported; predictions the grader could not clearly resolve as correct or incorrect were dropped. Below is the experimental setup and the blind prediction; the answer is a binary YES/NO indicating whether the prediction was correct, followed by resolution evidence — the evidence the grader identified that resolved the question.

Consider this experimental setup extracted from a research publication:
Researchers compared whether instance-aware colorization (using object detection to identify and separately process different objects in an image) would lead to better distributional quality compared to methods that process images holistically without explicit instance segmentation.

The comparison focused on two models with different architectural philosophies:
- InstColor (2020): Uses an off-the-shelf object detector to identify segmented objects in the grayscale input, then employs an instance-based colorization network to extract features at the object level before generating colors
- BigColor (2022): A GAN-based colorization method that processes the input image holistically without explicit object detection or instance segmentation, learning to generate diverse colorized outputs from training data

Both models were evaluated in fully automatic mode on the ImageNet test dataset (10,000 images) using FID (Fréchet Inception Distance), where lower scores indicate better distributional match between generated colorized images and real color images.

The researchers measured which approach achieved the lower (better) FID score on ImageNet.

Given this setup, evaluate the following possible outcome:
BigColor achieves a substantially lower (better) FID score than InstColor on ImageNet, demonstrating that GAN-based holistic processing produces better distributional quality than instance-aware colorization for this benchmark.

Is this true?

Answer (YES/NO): YES